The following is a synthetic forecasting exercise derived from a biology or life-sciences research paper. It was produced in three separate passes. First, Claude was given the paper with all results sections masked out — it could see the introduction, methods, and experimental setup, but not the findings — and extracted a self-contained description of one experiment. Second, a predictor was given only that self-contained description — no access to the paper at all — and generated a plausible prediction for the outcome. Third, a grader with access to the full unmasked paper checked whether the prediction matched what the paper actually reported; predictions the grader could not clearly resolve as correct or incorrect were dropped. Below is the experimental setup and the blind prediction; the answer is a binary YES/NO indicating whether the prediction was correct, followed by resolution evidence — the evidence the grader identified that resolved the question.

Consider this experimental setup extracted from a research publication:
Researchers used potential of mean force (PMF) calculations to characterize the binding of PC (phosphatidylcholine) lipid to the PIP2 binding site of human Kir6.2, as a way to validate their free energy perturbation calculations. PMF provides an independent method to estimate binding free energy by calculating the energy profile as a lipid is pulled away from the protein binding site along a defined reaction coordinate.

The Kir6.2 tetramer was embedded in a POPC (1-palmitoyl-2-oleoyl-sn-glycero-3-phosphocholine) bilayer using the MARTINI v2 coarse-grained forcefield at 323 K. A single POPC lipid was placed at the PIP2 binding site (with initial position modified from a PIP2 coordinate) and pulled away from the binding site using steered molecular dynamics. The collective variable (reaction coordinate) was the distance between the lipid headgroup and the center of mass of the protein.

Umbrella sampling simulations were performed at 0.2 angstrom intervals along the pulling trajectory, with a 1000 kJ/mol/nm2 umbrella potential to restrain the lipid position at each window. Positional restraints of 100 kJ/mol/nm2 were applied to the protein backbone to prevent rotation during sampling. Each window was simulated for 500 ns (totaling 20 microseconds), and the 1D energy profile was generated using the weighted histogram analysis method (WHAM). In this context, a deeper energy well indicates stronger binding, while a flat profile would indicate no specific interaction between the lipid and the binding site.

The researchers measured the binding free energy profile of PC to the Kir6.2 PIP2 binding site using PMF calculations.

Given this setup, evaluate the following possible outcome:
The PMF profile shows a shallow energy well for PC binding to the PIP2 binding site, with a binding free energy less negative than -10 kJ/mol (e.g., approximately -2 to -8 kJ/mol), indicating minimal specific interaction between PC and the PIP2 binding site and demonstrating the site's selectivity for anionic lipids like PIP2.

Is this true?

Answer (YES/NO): NO